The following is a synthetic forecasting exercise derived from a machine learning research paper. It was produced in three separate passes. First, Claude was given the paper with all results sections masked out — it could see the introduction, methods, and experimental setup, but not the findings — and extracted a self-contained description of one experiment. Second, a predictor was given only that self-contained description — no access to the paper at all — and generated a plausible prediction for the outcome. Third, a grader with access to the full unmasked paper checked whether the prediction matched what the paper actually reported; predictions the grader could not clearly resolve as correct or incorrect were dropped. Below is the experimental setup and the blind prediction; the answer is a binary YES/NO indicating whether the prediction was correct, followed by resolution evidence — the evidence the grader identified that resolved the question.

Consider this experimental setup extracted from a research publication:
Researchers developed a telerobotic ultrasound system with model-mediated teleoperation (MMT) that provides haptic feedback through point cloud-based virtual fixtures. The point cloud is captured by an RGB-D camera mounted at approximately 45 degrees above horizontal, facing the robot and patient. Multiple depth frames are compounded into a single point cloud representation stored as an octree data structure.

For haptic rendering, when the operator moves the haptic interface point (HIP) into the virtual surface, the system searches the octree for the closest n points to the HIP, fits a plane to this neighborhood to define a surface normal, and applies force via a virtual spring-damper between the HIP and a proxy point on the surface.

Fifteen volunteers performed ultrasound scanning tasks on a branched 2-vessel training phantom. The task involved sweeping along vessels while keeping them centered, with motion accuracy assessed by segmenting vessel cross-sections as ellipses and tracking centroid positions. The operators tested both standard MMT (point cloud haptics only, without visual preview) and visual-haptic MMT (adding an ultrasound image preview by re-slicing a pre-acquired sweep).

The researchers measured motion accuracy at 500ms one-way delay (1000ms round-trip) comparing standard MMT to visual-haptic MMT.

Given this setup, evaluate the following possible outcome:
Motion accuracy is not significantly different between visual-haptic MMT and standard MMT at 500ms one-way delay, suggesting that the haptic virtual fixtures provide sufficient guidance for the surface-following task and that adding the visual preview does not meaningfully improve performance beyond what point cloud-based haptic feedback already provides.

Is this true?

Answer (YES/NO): NO